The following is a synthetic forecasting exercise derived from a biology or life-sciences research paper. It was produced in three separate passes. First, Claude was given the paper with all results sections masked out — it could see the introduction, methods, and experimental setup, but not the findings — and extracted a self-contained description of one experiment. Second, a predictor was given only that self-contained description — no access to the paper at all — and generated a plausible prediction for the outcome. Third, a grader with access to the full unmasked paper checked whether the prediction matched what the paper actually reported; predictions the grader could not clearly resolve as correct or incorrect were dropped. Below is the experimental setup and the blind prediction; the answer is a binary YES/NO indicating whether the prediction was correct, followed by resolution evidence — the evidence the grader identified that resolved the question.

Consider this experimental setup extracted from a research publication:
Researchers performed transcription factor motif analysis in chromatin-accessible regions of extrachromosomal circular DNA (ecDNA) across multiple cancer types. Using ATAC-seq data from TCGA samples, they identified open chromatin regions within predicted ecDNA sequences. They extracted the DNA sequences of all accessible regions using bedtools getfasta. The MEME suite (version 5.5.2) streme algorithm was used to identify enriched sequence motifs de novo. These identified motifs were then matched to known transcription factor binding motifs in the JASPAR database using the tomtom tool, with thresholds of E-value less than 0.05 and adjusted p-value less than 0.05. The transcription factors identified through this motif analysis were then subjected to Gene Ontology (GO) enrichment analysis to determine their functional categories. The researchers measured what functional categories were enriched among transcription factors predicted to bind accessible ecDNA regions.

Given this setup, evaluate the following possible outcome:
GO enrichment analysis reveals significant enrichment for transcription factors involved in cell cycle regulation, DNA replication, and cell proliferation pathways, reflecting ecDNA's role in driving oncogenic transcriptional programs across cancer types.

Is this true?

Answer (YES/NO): NO